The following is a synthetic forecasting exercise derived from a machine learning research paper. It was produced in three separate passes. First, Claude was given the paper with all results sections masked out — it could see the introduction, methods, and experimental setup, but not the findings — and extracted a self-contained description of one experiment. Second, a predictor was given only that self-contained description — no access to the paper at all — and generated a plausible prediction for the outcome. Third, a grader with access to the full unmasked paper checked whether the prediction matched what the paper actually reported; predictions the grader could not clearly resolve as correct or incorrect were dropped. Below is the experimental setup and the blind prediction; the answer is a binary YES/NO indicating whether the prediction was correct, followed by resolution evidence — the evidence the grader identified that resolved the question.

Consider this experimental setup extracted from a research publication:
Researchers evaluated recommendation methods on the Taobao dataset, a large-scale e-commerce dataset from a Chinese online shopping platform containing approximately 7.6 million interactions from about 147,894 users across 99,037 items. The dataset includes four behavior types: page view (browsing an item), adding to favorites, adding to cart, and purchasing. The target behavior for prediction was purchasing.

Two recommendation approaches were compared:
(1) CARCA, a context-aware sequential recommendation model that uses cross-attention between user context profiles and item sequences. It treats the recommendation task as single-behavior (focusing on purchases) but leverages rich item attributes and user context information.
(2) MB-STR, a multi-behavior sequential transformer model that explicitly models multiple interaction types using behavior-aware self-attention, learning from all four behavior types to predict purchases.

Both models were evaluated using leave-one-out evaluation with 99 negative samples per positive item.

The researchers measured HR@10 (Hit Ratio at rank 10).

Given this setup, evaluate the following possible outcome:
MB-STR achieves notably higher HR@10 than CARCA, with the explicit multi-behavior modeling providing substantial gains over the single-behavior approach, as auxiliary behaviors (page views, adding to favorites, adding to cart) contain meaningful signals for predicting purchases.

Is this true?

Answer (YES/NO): NO